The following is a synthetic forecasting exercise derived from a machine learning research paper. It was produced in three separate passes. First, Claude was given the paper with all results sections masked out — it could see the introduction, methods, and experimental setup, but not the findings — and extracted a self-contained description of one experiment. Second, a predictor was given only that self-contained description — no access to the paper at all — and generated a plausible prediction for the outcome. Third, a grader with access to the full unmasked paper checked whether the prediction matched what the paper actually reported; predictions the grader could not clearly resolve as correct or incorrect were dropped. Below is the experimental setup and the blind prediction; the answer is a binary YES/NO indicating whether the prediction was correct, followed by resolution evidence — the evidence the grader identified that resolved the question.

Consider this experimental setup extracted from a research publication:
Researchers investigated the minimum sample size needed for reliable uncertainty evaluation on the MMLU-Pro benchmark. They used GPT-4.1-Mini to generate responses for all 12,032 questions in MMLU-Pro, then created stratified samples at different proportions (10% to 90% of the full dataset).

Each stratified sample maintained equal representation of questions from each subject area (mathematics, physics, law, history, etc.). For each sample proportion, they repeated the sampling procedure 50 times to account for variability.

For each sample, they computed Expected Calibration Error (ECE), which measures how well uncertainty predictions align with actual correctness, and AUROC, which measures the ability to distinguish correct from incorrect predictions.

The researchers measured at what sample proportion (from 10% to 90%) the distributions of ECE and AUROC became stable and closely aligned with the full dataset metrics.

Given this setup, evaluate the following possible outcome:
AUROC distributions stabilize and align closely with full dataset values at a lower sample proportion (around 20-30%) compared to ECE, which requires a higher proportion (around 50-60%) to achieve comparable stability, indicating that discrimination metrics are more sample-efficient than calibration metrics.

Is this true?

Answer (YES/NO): NO